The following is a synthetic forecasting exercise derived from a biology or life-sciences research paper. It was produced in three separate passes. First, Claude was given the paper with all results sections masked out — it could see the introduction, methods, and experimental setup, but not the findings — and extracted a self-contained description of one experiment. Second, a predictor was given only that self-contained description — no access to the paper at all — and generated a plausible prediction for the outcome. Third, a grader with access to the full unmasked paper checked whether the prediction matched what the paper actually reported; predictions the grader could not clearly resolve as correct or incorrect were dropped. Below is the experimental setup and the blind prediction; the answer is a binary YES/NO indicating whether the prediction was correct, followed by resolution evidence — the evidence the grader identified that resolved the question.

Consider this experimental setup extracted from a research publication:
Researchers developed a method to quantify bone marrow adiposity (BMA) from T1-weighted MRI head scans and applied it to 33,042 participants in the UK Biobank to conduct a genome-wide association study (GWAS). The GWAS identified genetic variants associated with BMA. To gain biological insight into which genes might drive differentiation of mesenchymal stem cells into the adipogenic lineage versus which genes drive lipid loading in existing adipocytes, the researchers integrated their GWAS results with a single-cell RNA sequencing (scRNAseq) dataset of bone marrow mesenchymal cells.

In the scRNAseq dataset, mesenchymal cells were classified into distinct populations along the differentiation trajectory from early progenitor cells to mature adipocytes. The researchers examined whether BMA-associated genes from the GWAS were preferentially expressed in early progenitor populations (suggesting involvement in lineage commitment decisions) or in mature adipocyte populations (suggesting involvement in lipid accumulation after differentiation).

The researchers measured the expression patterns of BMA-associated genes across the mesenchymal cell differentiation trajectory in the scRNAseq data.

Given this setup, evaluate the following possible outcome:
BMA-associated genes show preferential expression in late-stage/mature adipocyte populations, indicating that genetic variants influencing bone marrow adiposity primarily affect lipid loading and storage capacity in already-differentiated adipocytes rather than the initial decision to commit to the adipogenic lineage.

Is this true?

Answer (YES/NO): NO